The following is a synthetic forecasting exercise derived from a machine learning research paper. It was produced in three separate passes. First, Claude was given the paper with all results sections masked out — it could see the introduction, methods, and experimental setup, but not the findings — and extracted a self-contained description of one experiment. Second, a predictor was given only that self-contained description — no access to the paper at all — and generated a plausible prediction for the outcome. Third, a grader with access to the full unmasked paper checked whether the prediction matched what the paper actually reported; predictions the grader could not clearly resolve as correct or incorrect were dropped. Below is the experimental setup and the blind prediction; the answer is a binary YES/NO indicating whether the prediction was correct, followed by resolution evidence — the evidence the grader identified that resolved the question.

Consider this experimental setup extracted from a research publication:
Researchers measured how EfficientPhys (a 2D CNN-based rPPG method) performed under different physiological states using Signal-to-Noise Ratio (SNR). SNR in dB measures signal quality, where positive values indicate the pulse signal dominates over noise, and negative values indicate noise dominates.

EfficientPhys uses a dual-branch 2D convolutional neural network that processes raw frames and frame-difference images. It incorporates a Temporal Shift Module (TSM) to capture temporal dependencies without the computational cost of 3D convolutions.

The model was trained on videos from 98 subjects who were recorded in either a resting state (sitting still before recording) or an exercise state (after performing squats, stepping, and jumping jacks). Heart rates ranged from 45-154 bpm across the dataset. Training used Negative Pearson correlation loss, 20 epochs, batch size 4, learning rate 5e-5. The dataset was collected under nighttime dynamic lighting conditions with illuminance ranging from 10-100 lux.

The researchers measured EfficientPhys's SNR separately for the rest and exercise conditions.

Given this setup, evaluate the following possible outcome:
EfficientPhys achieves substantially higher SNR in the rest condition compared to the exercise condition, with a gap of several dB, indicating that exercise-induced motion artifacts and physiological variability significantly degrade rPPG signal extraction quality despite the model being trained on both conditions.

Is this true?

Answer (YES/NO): NO